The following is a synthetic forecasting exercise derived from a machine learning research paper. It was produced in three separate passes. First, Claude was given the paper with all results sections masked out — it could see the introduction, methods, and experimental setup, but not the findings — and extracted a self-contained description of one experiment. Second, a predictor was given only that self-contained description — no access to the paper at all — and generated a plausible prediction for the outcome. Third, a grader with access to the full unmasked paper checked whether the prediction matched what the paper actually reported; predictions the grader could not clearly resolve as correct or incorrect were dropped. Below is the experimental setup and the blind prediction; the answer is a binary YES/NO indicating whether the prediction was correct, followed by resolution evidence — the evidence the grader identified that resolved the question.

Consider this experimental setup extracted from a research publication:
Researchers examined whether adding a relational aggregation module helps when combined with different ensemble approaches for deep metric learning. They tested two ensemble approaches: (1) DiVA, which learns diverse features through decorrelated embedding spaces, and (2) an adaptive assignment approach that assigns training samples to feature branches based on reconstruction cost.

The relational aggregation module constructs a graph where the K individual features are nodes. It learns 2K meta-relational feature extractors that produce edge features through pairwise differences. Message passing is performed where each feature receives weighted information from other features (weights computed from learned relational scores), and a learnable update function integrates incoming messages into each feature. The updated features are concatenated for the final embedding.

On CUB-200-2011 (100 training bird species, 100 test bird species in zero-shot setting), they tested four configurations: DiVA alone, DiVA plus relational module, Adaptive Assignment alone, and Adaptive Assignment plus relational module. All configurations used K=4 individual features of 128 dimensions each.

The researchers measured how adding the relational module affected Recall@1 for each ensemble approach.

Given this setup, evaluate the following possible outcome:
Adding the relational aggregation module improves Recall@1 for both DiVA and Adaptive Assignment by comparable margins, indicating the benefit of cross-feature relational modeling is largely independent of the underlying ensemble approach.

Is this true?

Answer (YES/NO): NO